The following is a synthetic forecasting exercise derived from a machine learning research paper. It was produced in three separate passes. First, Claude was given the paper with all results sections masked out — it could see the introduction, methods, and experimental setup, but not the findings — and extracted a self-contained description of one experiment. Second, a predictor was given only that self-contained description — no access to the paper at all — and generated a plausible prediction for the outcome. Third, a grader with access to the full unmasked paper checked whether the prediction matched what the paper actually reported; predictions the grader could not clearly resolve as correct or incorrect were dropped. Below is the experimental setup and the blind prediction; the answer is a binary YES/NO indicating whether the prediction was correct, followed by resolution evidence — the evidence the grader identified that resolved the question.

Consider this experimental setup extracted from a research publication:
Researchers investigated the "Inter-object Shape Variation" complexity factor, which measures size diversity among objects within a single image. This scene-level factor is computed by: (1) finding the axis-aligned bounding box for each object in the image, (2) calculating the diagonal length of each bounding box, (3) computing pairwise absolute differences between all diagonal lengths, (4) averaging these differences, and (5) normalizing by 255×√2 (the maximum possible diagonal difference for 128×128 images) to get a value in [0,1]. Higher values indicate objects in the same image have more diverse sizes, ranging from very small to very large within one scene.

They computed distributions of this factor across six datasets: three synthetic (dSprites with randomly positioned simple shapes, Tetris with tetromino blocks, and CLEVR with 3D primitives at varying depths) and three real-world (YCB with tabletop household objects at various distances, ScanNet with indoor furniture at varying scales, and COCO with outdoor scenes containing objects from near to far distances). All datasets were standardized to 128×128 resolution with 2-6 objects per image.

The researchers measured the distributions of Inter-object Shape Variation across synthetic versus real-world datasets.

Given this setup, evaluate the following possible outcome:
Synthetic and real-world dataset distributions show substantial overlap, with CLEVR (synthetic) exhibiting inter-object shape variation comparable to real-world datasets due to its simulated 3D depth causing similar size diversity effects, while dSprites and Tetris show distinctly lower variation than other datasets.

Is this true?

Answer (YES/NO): NO